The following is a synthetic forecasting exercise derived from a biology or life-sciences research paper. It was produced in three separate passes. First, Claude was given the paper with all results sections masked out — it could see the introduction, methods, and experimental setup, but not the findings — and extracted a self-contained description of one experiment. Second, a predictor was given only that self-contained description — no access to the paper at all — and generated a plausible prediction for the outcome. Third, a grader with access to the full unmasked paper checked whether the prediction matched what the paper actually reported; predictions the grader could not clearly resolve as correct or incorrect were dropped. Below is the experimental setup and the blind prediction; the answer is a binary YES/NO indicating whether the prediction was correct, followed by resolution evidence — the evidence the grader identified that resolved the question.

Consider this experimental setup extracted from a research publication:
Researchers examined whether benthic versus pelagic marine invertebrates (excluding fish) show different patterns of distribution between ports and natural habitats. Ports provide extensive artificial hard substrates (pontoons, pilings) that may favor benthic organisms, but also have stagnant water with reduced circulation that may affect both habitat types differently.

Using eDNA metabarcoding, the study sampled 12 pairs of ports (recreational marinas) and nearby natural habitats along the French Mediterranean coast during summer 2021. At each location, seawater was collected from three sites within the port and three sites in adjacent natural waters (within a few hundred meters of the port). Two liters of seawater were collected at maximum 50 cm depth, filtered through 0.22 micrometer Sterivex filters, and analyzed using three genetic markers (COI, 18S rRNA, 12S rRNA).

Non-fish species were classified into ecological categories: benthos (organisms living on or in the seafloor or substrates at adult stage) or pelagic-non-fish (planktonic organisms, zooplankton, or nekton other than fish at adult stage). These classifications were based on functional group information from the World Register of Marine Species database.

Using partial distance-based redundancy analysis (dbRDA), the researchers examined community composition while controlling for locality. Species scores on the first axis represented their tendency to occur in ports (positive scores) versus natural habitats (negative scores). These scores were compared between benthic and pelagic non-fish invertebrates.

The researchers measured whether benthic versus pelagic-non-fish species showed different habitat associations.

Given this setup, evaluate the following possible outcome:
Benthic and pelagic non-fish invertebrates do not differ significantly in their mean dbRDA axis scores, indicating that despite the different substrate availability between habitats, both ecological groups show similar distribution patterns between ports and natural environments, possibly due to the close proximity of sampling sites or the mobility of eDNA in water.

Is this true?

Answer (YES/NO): NO